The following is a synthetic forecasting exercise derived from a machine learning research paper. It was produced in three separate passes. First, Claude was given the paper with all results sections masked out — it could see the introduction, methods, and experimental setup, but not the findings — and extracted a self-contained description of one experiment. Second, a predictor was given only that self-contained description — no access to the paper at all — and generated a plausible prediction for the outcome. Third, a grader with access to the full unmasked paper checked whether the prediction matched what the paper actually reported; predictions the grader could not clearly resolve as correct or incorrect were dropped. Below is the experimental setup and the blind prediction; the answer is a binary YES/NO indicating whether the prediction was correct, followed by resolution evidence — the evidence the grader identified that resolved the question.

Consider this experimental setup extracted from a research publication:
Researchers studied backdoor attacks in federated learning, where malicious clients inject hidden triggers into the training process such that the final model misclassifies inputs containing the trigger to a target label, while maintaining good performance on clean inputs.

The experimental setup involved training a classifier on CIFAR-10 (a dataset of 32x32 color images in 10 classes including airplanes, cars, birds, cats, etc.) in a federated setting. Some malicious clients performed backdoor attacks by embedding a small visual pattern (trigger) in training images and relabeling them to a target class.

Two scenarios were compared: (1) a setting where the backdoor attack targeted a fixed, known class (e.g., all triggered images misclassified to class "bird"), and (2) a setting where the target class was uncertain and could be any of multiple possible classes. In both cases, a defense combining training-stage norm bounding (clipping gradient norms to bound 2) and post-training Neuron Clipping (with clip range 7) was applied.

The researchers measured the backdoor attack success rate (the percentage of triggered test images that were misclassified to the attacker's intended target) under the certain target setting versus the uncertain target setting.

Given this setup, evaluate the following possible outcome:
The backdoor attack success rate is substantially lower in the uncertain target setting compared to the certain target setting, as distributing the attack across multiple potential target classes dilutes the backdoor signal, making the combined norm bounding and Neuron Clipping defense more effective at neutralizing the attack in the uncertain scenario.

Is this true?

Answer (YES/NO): NO